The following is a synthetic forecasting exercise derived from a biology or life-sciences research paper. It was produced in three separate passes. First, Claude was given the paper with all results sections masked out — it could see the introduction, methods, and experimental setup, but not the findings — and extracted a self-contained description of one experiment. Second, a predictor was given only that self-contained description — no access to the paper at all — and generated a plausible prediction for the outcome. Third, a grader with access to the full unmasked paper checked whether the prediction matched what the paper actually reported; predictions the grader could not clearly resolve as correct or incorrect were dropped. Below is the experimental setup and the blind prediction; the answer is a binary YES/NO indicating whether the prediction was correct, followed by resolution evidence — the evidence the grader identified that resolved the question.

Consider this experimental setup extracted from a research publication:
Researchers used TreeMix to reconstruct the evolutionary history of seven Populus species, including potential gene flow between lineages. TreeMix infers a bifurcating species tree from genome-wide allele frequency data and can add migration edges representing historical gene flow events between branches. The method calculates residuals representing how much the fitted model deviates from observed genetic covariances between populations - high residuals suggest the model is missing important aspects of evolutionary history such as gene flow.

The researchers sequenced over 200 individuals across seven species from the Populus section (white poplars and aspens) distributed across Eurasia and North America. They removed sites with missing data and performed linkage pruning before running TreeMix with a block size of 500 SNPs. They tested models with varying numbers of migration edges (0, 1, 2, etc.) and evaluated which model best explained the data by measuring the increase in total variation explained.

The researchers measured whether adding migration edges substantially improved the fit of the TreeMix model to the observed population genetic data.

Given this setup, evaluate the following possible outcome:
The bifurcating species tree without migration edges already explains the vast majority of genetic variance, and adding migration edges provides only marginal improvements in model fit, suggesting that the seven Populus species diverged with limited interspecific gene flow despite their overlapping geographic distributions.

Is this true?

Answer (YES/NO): NO